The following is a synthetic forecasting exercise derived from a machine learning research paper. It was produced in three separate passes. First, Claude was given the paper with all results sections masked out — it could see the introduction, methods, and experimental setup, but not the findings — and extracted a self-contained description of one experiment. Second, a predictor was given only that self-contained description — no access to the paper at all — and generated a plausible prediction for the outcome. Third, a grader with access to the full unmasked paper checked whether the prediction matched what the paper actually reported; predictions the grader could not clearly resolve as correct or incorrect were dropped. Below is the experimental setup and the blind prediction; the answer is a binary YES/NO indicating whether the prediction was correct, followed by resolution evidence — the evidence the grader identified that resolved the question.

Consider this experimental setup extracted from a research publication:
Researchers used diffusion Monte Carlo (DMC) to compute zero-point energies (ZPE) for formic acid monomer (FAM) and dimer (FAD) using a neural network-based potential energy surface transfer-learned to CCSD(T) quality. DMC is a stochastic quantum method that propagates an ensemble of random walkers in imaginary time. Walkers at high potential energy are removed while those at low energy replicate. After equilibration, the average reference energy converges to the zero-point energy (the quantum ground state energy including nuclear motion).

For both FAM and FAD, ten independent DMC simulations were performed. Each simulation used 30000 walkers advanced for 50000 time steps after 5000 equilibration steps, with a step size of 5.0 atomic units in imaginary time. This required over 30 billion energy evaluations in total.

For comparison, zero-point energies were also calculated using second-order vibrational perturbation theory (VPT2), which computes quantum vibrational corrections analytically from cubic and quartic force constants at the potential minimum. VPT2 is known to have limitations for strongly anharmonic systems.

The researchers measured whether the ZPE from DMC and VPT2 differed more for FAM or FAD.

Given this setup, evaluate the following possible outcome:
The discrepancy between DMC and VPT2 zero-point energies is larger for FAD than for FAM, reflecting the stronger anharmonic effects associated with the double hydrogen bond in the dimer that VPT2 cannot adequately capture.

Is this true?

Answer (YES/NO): YES